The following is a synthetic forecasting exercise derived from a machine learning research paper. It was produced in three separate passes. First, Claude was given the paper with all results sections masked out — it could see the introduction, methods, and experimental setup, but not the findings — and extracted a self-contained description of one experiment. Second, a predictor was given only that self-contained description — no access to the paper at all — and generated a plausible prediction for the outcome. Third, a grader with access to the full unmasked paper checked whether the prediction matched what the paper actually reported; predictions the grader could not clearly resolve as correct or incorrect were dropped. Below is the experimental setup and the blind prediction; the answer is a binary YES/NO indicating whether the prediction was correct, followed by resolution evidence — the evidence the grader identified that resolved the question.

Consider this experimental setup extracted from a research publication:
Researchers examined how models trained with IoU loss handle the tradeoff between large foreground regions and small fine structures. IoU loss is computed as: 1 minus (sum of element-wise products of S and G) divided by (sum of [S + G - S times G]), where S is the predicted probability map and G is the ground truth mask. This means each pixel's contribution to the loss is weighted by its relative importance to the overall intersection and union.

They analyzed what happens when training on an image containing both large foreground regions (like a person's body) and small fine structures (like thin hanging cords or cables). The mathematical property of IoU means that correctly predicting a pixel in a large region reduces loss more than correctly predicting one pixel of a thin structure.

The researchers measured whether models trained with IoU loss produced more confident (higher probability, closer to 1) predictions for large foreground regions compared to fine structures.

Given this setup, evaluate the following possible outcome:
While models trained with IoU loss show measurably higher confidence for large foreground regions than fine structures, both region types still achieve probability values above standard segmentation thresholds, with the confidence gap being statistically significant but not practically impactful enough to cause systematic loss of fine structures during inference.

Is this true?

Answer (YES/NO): NO